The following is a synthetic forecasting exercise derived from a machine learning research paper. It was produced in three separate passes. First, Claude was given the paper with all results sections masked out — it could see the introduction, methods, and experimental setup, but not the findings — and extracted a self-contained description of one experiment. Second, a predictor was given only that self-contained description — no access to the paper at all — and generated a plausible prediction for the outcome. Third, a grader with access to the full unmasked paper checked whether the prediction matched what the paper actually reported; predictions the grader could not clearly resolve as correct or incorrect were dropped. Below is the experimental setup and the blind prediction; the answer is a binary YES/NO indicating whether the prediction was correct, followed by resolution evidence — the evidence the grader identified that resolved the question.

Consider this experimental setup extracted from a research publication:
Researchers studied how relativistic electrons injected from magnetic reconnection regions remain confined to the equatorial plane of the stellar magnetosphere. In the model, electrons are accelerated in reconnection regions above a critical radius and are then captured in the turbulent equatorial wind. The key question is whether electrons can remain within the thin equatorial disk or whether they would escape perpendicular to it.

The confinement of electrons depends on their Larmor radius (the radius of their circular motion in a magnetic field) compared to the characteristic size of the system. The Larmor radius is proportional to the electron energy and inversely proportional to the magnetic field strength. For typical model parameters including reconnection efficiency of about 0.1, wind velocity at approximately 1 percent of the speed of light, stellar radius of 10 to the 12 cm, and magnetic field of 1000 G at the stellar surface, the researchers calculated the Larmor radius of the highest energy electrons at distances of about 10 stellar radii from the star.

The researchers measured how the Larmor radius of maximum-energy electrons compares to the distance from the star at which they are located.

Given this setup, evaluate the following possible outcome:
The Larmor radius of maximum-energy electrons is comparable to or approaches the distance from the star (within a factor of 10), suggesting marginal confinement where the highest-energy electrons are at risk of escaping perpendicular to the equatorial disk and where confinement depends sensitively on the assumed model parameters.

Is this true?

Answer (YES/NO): NO